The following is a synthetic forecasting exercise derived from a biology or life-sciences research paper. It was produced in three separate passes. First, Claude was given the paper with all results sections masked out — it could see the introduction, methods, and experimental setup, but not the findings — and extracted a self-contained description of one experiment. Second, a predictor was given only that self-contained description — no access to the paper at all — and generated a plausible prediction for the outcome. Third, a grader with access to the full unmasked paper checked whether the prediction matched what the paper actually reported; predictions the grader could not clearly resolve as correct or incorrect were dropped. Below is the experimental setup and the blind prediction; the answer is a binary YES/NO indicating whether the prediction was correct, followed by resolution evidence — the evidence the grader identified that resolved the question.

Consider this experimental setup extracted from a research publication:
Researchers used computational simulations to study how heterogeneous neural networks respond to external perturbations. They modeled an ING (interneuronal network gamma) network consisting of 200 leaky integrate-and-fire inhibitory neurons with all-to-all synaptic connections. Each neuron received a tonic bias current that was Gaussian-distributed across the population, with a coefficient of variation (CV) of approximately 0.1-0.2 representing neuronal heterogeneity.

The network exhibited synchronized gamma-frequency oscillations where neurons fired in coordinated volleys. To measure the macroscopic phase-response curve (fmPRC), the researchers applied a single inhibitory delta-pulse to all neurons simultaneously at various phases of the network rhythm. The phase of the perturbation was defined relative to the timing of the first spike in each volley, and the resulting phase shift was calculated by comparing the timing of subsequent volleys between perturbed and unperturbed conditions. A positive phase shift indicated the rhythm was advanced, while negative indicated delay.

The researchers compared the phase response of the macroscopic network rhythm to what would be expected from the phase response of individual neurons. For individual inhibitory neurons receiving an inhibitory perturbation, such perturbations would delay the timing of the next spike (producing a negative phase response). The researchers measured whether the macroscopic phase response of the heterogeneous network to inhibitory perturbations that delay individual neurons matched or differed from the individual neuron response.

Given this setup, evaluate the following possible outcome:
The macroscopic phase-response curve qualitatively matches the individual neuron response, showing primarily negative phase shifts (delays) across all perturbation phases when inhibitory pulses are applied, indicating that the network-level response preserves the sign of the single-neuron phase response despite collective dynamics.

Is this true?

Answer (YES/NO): NO